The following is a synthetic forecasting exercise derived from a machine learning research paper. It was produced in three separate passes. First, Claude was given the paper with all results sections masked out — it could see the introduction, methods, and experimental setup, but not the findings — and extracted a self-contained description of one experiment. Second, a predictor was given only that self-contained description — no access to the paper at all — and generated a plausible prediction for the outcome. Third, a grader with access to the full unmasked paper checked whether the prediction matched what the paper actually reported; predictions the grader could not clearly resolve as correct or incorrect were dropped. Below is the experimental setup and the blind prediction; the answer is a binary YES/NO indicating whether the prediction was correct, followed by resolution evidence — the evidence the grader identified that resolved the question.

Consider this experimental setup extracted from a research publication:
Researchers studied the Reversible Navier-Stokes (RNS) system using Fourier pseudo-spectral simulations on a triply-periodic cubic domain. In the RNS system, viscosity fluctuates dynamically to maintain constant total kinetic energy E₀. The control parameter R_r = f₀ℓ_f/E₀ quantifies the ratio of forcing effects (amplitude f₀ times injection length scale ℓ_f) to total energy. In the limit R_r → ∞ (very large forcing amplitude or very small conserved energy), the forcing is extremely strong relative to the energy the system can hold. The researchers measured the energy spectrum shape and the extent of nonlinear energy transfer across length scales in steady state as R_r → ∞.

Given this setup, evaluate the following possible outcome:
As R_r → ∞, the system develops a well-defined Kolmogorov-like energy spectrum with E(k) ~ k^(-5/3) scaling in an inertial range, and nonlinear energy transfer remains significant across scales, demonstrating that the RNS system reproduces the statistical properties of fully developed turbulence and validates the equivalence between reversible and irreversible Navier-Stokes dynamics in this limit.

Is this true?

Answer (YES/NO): NO